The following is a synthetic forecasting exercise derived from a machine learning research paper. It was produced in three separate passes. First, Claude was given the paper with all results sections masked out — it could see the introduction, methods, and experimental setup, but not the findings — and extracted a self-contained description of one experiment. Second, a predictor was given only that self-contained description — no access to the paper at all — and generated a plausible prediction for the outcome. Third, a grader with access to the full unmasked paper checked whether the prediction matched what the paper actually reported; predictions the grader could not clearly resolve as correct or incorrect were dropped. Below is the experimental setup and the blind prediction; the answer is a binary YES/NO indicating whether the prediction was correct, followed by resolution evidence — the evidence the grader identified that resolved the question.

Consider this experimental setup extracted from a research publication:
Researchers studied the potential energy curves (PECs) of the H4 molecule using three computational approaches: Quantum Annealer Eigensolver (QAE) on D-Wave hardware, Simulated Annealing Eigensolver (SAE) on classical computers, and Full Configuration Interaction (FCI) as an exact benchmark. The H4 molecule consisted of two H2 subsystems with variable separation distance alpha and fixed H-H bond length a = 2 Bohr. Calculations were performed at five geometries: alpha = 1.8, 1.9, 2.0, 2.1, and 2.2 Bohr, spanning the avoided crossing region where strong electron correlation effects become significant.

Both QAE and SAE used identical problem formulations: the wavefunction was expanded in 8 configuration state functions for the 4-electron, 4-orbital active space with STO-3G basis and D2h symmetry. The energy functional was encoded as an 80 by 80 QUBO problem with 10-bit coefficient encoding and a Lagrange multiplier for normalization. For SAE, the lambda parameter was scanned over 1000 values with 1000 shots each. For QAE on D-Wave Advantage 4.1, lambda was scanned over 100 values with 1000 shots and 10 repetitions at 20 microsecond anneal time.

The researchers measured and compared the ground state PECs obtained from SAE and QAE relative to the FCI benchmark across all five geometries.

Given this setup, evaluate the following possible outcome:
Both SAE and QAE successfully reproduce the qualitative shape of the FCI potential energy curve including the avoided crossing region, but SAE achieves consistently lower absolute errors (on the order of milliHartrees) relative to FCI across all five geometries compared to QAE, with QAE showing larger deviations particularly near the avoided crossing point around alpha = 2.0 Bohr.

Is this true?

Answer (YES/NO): YES